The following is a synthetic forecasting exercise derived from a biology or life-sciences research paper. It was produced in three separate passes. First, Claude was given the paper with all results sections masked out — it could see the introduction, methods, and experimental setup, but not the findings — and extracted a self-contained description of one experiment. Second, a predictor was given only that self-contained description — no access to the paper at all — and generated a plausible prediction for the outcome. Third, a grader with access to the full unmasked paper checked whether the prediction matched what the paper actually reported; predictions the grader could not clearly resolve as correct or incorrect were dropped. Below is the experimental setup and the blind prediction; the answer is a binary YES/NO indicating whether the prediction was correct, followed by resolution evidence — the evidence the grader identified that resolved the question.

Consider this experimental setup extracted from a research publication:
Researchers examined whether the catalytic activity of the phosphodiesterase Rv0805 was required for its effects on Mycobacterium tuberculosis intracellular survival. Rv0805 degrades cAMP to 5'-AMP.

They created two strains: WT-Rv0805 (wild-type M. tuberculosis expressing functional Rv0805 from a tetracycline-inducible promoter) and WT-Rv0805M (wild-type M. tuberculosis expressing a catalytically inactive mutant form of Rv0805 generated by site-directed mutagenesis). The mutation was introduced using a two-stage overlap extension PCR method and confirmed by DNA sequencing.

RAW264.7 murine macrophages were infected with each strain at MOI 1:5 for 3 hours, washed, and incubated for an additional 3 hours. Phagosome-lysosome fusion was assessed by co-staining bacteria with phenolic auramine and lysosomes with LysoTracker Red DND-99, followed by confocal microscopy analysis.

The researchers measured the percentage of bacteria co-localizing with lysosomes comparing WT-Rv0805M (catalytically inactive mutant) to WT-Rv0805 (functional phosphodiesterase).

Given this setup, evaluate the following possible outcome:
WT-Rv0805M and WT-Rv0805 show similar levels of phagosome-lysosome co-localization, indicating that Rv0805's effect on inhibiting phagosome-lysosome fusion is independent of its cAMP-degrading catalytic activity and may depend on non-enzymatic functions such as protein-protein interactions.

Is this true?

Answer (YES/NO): NO